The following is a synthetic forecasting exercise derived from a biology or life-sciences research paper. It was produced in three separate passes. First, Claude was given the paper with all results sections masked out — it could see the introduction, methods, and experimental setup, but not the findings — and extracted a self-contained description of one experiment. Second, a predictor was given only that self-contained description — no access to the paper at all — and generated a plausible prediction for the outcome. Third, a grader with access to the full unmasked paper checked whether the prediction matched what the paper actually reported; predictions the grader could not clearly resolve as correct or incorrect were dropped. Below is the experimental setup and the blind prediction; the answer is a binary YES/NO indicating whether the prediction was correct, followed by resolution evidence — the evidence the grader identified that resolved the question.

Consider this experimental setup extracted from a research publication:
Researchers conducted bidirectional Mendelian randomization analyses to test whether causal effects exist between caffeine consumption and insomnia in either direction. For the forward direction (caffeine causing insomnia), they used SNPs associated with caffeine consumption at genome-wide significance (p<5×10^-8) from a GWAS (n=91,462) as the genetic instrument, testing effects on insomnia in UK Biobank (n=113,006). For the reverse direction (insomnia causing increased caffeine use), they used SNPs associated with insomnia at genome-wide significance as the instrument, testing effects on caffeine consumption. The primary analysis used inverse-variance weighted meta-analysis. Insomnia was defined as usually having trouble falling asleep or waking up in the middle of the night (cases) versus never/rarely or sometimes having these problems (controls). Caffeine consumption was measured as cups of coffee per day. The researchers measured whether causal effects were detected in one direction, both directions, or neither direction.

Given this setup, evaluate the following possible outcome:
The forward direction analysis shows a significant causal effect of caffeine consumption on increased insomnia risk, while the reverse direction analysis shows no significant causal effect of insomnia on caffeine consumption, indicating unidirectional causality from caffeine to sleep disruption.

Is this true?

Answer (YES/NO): NO